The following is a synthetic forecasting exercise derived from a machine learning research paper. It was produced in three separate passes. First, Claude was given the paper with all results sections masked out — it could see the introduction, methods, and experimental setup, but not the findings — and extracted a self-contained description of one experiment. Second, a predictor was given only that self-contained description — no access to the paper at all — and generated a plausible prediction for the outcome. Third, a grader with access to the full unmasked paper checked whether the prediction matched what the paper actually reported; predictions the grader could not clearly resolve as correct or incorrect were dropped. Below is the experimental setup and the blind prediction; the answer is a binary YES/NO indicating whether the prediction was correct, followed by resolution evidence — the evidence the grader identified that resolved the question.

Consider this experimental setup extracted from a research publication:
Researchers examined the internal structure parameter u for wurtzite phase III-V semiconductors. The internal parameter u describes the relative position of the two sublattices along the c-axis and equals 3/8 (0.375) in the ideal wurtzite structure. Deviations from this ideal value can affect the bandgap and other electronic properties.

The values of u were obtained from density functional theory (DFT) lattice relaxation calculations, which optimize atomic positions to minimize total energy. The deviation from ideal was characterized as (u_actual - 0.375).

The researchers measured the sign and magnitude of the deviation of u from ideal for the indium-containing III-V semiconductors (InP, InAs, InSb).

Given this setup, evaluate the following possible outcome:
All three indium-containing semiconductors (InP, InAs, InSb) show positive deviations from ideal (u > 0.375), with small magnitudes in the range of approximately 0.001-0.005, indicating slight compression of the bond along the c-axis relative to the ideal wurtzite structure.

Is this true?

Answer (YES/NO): NO